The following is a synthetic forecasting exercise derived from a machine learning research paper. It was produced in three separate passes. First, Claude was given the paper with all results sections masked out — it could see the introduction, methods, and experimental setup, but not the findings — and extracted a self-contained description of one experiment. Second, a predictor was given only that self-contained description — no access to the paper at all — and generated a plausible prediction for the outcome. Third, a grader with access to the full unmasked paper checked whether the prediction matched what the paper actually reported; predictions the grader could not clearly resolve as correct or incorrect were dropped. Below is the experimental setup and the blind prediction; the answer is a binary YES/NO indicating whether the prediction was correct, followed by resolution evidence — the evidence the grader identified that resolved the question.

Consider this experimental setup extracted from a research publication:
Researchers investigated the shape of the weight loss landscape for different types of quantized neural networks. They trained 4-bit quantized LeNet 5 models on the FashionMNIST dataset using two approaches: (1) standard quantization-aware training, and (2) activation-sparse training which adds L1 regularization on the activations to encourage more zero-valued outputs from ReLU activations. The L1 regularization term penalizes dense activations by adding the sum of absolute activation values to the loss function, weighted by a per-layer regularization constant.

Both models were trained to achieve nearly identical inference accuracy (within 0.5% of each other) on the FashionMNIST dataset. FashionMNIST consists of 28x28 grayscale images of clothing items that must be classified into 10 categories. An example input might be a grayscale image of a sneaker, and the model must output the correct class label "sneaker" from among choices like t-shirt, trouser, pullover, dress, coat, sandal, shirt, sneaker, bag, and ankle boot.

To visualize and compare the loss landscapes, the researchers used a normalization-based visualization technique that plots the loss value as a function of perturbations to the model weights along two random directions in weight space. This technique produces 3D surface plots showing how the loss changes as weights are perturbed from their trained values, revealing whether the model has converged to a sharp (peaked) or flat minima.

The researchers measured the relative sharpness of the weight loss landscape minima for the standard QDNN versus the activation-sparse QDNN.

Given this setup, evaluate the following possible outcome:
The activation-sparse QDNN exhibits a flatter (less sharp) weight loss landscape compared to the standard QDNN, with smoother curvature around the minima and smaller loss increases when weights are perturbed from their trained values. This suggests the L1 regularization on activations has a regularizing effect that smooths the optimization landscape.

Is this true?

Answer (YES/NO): NO